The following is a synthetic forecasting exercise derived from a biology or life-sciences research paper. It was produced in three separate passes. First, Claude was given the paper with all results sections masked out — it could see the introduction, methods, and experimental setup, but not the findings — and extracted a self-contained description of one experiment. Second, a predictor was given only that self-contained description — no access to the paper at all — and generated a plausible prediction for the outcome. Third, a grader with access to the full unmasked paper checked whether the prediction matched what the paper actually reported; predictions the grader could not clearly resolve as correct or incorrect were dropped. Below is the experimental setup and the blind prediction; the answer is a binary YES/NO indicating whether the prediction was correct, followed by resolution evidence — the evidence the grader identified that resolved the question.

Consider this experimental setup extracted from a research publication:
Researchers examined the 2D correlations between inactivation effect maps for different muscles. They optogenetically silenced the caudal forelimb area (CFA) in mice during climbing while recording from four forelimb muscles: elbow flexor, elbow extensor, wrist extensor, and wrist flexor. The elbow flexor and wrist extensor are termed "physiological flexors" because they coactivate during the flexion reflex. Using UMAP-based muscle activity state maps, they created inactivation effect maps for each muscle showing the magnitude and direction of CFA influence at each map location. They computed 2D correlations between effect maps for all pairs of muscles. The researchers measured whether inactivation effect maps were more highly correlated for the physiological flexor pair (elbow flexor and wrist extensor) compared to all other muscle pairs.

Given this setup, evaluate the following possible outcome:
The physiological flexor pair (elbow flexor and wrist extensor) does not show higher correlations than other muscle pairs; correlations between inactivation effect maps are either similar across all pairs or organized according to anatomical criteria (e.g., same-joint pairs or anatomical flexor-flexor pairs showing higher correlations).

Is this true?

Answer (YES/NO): NO